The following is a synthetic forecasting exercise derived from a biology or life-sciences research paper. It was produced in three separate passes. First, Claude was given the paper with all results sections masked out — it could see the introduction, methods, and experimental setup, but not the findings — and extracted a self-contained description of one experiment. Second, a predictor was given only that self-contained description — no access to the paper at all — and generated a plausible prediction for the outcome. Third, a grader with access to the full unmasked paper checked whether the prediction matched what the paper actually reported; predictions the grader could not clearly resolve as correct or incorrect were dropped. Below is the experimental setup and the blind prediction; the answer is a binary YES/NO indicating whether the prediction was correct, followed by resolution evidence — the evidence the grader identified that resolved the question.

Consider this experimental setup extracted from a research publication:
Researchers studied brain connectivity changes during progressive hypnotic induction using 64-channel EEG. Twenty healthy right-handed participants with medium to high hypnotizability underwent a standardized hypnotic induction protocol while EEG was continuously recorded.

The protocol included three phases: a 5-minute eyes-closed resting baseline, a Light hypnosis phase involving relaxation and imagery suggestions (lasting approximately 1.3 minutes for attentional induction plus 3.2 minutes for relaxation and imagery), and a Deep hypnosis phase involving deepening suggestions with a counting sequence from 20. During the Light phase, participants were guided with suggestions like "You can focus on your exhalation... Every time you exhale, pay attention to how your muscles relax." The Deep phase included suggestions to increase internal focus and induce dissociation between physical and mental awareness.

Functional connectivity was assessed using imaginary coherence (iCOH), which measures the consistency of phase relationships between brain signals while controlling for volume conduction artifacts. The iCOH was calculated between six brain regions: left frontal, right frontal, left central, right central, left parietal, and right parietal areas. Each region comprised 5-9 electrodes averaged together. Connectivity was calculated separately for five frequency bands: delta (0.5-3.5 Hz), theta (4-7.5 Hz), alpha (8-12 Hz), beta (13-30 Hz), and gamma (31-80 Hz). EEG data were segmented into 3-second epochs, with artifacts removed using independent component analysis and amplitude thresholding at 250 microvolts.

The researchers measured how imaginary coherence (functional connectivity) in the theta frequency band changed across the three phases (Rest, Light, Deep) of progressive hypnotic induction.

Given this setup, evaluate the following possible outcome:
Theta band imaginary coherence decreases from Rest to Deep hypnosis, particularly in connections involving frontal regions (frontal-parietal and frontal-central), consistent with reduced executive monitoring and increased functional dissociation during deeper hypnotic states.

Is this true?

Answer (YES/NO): NO